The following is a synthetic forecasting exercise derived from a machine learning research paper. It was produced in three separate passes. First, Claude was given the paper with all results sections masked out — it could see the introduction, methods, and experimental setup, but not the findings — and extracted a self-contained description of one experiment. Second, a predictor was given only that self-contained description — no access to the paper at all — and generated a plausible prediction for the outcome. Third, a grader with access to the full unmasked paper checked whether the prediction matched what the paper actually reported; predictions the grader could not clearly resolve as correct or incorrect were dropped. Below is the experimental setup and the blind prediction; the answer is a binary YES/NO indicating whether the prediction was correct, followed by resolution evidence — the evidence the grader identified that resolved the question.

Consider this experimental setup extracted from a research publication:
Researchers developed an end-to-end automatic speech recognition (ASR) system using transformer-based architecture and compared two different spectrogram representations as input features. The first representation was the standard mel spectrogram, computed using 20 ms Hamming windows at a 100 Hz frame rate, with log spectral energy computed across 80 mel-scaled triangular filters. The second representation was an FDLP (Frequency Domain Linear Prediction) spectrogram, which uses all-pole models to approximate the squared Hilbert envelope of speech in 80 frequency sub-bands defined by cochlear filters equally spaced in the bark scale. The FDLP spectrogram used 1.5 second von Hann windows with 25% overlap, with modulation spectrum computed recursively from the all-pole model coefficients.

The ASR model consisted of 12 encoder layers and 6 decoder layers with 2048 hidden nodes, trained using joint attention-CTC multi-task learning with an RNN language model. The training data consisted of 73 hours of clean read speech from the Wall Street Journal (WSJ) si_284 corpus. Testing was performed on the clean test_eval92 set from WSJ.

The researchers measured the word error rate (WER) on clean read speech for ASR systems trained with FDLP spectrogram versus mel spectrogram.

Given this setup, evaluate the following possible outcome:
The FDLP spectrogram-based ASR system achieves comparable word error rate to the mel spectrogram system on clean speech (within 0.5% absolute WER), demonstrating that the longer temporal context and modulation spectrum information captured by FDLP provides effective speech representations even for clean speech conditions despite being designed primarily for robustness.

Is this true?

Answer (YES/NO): YES